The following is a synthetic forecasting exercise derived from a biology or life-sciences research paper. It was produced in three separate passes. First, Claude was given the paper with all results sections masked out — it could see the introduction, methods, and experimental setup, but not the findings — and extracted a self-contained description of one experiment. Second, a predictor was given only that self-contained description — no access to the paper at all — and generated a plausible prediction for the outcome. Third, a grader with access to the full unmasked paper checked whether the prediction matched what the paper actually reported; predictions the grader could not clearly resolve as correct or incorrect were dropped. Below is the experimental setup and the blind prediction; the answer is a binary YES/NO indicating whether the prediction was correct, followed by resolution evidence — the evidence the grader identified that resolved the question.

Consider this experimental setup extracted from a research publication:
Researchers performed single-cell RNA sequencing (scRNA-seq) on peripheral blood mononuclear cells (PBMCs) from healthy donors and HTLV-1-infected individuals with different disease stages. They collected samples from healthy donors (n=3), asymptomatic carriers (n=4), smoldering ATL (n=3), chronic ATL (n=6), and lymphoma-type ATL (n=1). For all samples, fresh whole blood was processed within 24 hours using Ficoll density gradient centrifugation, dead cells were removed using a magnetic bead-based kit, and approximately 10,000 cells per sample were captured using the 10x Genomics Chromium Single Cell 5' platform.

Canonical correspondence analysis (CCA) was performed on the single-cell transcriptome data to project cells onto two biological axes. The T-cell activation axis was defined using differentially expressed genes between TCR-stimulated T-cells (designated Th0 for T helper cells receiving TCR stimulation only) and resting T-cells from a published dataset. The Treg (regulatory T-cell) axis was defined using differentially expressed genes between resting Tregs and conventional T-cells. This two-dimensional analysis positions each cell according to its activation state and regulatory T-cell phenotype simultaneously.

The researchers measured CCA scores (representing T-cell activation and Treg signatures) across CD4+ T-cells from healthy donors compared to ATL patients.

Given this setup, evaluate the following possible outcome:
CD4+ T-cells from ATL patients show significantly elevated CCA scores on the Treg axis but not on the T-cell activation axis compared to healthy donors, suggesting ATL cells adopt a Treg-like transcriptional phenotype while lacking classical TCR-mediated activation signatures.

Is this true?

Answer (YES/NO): NO